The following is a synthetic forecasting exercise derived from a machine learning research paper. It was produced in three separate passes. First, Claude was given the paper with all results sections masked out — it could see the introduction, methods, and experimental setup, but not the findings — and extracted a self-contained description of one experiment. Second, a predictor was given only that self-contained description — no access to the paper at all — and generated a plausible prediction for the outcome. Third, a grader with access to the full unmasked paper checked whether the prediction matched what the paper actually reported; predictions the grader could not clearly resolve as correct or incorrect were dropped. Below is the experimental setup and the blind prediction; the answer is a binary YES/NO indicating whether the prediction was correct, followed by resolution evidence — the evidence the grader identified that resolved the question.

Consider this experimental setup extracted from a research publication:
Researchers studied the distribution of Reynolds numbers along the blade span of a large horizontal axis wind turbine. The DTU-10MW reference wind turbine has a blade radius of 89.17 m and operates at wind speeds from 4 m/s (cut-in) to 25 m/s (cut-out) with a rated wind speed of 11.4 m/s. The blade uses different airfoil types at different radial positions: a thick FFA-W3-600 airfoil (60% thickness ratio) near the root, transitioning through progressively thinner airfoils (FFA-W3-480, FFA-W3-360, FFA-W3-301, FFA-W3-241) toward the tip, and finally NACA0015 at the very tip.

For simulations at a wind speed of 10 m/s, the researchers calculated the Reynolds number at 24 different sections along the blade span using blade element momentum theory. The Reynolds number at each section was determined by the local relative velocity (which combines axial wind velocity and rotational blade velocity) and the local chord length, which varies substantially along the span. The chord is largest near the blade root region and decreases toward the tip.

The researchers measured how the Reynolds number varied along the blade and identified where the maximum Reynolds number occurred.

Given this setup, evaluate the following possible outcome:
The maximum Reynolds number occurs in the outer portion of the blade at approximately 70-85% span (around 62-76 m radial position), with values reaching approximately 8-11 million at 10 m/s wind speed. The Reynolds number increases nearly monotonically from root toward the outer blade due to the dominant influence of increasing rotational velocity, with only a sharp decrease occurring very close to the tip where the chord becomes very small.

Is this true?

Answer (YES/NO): NO